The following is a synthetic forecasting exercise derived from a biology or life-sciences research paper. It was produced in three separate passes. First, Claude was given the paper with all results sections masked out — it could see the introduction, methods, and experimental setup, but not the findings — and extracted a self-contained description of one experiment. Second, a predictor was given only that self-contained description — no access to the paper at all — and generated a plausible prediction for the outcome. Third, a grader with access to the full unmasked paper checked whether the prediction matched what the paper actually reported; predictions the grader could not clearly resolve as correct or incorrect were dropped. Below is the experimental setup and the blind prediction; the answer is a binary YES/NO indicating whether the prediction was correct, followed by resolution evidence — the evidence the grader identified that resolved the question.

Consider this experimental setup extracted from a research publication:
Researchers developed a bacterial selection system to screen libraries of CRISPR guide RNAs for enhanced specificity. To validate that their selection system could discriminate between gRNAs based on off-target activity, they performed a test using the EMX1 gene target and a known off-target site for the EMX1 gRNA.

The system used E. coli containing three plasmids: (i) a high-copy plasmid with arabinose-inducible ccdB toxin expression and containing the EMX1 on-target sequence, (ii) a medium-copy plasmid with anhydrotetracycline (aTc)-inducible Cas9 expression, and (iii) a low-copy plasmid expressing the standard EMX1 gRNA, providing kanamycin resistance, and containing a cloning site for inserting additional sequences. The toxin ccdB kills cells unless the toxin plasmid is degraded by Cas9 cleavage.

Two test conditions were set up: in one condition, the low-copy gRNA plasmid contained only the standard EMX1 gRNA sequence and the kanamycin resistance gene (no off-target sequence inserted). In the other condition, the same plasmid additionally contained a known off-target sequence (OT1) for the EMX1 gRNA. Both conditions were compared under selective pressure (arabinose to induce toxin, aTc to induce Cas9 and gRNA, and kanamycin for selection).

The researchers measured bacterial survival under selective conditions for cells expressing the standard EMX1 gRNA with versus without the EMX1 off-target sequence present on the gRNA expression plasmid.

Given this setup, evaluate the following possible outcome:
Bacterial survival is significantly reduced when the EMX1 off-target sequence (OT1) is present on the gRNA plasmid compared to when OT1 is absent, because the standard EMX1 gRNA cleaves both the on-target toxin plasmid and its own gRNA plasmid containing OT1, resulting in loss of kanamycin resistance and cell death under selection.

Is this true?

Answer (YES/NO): YES